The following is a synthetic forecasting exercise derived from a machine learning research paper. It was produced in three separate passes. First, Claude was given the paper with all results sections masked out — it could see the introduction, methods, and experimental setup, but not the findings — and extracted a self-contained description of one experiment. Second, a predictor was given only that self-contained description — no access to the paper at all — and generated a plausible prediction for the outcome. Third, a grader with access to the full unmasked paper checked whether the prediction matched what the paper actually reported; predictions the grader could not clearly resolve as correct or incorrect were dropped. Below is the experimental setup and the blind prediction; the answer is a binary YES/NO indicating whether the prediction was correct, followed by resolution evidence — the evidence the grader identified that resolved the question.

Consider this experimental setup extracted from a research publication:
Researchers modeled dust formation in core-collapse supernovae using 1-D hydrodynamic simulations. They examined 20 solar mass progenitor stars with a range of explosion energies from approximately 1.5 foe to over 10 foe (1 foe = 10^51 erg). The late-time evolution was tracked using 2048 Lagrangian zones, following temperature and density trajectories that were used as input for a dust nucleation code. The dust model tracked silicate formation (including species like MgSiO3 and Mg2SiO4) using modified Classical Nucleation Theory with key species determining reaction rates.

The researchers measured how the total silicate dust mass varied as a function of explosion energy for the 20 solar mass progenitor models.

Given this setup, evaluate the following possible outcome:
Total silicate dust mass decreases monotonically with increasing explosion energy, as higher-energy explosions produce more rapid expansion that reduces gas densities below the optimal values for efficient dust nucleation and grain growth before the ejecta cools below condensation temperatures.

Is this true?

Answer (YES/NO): NO